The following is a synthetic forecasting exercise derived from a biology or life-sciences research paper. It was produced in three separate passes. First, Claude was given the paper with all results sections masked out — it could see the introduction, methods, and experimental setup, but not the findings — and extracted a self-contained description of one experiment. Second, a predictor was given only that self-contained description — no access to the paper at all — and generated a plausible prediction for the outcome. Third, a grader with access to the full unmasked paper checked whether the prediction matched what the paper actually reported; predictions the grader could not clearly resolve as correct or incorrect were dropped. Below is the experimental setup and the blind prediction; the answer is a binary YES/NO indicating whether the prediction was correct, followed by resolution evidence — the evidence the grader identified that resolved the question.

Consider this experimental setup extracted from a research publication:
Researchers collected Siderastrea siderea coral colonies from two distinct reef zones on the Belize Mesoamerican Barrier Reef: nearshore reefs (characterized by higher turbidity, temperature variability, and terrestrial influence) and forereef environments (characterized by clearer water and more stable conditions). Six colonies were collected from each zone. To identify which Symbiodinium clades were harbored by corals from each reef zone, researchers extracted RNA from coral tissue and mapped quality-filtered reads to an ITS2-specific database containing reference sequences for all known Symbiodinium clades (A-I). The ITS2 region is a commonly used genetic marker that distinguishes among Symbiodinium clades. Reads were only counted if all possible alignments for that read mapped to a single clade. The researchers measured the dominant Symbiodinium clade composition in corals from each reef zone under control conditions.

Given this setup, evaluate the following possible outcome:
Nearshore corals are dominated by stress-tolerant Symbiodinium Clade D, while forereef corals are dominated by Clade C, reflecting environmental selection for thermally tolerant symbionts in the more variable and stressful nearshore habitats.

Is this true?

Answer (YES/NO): NO